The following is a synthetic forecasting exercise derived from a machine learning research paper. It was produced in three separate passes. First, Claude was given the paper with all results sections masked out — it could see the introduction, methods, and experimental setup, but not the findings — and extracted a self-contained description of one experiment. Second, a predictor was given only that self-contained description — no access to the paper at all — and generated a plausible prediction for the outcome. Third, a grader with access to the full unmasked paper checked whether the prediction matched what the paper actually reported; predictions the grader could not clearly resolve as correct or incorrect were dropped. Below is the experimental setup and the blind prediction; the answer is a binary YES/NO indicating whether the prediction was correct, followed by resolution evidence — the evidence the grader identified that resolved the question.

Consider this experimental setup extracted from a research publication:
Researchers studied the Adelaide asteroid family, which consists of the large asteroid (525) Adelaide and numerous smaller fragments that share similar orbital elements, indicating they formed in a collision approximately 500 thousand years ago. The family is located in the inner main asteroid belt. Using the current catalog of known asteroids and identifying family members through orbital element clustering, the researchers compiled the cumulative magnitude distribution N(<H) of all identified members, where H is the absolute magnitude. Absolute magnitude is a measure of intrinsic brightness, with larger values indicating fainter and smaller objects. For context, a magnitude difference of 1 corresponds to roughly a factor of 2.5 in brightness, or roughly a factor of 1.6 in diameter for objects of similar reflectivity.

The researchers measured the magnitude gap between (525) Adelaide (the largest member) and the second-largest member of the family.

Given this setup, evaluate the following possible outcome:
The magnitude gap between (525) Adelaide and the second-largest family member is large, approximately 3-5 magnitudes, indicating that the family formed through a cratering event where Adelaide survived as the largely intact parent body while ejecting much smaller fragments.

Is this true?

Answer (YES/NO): NO